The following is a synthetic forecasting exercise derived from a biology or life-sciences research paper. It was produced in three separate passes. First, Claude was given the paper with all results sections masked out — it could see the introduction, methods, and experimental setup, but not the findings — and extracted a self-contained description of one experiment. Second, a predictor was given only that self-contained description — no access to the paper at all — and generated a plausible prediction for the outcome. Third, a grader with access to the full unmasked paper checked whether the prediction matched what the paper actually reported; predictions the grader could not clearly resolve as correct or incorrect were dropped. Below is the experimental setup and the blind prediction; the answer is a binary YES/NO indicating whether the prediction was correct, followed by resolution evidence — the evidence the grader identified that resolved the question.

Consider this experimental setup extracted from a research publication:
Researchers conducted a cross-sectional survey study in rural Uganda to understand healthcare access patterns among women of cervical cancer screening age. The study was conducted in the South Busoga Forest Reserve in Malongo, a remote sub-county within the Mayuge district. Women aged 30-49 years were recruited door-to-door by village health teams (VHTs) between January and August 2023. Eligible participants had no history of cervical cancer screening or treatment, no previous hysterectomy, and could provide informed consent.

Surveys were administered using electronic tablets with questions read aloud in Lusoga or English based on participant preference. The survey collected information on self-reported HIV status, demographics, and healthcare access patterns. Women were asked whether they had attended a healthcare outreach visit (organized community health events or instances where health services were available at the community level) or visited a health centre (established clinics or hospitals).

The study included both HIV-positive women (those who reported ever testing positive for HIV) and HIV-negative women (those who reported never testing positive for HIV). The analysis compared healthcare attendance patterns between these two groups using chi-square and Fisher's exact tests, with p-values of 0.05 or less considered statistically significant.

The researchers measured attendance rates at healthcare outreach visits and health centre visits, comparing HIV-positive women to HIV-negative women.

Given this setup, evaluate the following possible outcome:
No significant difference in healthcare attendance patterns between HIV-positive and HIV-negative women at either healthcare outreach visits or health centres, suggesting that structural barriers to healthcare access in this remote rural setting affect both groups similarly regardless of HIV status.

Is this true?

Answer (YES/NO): YES